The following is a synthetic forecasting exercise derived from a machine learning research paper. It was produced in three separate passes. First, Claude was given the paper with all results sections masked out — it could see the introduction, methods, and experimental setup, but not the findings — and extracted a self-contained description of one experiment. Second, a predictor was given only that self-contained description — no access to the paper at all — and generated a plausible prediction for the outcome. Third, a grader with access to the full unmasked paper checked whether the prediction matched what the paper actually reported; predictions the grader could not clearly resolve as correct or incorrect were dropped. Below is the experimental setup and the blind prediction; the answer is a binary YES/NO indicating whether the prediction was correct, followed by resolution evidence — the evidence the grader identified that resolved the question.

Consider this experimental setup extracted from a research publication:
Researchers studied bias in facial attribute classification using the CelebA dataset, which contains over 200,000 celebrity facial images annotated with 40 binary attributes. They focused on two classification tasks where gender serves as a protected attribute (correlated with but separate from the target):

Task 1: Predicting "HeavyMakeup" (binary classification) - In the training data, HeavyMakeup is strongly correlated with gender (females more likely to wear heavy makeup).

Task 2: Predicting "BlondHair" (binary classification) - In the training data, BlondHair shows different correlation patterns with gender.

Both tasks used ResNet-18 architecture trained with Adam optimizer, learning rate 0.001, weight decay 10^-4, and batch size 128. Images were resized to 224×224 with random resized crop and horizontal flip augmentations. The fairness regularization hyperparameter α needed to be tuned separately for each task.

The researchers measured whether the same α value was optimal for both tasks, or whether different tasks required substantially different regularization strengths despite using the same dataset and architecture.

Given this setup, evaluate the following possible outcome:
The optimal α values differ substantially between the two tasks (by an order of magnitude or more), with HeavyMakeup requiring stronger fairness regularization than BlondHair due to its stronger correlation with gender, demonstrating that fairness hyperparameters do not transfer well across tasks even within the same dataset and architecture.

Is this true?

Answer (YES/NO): NO